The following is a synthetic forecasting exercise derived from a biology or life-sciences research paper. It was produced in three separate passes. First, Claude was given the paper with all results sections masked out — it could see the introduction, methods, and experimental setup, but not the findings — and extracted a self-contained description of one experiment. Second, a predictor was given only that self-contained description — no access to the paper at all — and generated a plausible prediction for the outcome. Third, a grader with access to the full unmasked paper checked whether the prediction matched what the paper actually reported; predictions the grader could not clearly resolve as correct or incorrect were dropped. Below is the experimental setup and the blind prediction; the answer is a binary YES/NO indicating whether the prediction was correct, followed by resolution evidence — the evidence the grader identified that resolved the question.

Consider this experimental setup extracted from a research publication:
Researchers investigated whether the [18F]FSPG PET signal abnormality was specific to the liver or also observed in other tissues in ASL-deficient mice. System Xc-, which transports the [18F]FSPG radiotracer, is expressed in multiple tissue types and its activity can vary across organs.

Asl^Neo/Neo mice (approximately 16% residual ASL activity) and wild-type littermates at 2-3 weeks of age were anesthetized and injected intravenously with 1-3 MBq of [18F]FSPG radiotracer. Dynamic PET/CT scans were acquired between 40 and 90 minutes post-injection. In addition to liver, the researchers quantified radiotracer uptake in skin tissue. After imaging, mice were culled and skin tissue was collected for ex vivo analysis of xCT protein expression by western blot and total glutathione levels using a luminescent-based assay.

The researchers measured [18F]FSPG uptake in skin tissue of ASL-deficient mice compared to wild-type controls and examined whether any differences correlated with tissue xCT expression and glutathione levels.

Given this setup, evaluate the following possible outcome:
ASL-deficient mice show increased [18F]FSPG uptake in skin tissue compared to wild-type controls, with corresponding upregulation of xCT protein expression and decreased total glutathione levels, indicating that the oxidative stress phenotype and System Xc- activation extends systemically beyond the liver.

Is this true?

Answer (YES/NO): NO